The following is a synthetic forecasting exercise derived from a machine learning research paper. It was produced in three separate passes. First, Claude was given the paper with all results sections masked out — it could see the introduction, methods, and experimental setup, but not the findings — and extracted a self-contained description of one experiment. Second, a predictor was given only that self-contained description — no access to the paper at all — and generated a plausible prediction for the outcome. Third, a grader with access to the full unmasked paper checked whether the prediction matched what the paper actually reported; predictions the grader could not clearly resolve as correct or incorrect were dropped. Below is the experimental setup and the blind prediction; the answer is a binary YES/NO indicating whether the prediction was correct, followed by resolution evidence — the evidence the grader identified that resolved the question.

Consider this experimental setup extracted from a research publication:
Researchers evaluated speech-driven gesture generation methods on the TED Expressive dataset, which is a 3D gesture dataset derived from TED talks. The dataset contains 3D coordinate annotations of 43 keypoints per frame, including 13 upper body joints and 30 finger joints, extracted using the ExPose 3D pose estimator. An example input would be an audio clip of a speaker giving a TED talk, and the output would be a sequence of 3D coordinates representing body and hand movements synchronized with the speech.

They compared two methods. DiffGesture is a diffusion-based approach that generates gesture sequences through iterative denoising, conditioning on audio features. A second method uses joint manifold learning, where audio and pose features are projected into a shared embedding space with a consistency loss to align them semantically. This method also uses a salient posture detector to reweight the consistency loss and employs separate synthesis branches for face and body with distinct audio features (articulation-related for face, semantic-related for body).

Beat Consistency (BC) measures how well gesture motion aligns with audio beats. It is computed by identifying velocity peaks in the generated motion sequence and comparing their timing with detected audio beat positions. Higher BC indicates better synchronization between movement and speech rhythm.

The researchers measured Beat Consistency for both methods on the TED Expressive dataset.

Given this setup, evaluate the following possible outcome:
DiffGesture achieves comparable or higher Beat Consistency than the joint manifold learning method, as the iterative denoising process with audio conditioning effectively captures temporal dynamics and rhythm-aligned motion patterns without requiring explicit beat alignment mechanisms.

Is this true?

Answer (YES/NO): YES